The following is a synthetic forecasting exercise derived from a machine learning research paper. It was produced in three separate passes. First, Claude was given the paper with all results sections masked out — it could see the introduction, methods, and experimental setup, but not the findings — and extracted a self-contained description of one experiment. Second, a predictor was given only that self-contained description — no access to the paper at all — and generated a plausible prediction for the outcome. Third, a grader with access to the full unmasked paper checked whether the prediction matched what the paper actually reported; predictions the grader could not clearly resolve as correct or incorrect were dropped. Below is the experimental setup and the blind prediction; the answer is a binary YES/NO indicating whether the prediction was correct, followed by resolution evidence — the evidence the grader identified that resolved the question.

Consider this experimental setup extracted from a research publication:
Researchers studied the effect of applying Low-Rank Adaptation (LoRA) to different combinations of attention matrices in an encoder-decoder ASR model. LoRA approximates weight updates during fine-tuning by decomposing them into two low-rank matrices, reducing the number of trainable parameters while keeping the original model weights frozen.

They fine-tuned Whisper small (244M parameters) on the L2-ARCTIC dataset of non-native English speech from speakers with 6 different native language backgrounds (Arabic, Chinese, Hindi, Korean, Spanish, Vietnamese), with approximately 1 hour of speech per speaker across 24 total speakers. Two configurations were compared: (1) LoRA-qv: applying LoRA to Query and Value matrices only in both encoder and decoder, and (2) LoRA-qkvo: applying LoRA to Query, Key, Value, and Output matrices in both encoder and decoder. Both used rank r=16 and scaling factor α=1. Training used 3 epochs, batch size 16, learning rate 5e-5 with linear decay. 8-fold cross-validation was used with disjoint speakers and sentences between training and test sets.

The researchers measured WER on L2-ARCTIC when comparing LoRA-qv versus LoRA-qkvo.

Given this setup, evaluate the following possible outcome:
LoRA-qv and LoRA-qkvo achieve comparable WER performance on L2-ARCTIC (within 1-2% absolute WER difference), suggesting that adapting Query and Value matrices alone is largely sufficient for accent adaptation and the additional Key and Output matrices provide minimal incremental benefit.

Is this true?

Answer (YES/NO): NO